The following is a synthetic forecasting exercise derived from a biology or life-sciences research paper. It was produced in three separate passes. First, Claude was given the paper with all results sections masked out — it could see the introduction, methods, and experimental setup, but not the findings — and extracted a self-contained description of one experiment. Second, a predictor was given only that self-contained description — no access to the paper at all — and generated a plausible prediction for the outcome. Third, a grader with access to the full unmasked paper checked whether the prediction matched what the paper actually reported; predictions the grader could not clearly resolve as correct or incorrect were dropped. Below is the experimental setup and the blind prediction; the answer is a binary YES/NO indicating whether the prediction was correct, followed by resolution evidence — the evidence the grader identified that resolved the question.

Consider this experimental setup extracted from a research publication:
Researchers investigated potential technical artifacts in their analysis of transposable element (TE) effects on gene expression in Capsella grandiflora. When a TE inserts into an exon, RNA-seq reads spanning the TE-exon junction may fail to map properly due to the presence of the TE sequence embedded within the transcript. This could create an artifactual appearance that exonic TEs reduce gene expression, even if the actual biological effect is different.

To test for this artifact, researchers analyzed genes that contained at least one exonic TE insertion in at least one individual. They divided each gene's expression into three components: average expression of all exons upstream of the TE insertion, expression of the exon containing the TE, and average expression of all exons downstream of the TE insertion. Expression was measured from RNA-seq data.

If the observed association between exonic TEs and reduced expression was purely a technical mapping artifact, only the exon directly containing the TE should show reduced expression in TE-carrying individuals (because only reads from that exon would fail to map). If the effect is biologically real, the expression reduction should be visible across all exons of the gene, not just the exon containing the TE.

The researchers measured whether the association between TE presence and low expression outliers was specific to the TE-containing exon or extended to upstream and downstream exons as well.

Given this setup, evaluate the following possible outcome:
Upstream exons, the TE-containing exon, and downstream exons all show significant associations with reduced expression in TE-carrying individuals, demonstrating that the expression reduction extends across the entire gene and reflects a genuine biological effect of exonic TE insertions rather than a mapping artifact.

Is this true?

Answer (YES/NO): YES